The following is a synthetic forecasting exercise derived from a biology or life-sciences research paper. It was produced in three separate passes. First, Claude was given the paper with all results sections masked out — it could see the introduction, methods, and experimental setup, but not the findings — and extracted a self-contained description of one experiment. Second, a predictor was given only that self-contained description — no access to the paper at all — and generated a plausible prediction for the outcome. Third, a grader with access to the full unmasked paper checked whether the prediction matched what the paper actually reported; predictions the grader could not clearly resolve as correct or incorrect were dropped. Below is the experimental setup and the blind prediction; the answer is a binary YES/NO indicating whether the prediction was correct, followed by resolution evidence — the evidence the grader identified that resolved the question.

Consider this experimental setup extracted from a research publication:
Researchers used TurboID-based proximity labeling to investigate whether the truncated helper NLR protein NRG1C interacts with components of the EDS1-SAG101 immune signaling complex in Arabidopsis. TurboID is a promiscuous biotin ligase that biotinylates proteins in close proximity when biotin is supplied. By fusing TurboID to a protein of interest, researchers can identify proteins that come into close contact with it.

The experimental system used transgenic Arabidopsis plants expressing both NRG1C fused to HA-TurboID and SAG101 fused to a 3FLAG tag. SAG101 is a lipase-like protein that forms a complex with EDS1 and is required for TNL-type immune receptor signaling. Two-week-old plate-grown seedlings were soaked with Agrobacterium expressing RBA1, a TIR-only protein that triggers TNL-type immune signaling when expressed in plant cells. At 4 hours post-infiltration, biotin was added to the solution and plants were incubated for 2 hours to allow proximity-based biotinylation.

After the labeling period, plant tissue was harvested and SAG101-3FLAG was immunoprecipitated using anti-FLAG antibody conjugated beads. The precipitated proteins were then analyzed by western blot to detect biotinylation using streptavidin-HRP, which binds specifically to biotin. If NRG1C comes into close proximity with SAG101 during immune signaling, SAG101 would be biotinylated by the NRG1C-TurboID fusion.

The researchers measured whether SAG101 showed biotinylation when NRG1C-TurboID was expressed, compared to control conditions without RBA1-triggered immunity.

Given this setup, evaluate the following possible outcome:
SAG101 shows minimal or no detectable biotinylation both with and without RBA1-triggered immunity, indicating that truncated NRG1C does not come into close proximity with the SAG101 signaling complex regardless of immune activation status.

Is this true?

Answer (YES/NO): NO